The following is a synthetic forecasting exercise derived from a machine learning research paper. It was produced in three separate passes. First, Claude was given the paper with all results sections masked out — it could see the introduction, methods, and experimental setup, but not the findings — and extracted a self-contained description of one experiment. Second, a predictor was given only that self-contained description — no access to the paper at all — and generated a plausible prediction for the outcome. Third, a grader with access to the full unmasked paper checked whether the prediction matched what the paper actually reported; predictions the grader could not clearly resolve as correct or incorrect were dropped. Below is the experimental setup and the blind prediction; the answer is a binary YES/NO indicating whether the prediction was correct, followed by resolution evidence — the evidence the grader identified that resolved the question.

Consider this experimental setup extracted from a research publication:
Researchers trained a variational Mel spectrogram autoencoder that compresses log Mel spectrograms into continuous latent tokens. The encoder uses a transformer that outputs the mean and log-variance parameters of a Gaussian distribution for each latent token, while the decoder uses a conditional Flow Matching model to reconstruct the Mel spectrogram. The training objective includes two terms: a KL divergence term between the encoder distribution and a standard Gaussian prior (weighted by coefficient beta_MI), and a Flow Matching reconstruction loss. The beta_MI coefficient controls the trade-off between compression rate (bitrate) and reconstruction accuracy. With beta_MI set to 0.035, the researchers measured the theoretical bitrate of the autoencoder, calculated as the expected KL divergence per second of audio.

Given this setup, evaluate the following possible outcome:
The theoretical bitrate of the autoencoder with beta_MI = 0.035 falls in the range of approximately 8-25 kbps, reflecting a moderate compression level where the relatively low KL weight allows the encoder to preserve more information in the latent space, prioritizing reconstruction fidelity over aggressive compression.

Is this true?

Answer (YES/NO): NO